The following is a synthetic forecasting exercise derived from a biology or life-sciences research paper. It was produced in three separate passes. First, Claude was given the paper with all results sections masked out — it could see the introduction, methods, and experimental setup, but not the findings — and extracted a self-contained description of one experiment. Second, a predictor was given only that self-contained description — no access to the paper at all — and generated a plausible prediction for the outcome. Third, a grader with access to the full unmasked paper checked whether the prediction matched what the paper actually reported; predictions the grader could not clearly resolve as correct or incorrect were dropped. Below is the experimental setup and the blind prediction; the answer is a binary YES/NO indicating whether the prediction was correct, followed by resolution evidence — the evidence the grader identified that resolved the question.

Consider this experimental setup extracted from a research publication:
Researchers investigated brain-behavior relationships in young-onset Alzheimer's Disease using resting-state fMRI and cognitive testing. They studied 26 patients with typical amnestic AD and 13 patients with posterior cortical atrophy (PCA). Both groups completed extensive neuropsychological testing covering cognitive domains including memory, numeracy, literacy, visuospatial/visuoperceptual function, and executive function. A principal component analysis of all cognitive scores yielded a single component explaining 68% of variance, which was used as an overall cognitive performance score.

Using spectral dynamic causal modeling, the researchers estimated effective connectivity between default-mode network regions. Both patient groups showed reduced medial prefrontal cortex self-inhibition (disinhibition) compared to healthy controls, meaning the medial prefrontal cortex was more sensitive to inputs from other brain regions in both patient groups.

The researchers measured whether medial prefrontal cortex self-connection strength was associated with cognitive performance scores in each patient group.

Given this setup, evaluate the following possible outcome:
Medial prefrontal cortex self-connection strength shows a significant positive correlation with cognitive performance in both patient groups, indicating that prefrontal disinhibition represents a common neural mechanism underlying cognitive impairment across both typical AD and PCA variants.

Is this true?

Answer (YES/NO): NO